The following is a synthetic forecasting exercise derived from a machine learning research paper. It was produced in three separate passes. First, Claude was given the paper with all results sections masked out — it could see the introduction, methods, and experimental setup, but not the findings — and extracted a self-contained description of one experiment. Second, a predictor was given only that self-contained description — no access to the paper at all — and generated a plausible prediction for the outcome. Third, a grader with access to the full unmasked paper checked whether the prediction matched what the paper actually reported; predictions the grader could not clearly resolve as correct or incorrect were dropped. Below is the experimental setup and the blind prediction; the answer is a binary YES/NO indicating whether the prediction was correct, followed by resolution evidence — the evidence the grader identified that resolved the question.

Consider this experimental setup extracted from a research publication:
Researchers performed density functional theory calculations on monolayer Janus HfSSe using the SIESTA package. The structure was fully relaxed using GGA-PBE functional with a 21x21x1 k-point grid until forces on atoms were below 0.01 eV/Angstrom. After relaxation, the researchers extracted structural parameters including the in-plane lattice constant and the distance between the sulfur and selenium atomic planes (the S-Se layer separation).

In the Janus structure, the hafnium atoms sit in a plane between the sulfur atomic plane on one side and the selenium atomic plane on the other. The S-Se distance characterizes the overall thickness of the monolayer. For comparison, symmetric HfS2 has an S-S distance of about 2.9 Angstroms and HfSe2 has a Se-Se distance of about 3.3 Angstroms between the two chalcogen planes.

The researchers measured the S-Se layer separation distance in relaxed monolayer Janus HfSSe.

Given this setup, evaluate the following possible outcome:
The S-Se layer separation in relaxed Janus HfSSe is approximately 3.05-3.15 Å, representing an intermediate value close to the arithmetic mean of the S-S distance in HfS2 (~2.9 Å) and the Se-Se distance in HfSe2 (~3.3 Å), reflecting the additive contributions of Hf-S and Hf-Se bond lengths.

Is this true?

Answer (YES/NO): NO